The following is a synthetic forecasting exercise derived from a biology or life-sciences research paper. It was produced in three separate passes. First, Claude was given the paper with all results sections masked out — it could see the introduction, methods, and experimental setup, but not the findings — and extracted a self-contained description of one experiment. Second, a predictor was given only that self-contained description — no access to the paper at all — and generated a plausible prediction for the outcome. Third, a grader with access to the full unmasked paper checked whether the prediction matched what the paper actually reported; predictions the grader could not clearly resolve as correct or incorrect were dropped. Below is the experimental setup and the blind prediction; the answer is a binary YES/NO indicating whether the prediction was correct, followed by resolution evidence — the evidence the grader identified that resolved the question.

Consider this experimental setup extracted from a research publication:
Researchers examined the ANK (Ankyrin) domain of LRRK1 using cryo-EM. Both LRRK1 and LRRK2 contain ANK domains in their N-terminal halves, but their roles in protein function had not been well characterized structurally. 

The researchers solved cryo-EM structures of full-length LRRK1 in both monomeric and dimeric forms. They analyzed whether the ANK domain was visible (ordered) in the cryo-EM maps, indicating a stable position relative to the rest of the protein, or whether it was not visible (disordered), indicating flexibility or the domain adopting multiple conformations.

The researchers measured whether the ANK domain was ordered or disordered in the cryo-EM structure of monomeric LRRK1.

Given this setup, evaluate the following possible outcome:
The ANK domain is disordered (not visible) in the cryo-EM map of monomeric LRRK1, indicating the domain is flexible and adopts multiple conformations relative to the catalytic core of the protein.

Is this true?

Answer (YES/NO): YES